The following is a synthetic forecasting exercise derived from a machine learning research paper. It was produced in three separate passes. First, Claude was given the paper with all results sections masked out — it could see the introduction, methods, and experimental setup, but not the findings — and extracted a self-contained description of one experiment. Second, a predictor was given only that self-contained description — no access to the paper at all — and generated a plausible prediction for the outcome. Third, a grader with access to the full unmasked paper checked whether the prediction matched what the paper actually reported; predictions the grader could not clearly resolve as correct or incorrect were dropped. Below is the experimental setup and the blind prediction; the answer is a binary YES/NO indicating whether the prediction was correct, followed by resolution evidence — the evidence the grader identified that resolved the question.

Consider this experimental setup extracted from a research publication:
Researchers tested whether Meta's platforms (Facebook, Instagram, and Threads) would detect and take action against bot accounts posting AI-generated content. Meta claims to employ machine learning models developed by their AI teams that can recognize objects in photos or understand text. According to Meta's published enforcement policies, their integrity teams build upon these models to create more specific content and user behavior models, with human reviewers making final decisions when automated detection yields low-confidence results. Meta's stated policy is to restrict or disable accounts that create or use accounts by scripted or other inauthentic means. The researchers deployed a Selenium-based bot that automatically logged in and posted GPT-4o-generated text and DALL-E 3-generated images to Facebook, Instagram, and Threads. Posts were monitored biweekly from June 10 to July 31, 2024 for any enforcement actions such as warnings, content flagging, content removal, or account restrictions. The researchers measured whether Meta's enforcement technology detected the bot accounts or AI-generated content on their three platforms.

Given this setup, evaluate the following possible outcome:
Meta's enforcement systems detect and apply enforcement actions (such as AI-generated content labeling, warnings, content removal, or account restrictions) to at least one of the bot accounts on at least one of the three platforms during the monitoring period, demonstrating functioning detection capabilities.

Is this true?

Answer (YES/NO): NO